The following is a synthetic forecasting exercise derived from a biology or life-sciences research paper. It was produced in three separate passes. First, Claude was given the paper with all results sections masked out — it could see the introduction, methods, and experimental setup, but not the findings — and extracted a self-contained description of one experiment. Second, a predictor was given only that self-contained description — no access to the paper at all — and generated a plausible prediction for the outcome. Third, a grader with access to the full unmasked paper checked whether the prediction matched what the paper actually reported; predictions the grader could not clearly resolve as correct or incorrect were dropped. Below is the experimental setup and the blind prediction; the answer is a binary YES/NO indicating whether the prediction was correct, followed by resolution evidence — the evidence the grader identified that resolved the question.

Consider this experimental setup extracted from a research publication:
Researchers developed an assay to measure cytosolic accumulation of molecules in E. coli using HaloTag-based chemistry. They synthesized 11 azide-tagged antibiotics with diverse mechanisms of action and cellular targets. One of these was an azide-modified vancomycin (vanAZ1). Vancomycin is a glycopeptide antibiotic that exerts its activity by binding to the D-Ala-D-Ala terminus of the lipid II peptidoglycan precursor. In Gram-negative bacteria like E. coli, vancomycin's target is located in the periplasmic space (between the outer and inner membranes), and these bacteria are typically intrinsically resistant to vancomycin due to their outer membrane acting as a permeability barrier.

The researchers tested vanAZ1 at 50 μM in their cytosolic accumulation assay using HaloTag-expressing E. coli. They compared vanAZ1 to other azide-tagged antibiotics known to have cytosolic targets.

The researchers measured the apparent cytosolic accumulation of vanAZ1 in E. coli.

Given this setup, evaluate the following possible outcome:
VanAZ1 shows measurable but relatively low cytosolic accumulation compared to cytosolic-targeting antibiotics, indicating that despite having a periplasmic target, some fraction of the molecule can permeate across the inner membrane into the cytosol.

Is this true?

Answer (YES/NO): NO